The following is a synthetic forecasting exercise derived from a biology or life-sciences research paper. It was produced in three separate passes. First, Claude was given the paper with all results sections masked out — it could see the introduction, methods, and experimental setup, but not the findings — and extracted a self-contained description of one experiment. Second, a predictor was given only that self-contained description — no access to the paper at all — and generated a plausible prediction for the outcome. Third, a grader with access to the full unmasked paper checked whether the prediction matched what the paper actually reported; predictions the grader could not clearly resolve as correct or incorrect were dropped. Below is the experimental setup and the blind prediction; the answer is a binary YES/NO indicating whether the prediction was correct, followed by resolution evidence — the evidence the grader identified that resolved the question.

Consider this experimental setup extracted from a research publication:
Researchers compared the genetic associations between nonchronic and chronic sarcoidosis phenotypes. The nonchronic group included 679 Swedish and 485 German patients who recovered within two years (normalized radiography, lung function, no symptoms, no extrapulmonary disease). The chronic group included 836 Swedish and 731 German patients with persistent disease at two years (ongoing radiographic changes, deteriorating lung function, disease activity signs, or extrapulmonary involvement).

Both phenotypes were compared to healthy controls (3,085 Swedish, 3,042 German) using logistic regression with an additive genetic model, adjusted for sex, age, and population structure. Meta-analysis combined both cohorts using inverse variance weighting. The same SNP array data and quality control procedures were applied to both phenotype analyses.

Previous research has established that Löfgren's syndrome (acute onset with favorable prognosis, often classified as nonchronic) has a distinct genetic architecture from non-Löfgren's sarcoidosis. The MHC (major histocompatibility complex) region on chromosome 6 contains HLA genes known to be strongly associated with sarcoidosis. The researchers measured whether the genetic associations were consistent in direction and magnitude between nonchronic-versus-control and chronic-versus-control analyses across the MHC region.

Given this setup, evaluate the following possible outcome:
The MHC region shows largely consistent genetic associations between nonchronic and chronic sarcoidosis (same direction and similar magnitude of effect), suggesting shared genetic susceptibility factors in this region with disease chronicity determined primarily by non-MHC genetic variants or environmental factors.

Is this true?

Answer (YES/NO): NO